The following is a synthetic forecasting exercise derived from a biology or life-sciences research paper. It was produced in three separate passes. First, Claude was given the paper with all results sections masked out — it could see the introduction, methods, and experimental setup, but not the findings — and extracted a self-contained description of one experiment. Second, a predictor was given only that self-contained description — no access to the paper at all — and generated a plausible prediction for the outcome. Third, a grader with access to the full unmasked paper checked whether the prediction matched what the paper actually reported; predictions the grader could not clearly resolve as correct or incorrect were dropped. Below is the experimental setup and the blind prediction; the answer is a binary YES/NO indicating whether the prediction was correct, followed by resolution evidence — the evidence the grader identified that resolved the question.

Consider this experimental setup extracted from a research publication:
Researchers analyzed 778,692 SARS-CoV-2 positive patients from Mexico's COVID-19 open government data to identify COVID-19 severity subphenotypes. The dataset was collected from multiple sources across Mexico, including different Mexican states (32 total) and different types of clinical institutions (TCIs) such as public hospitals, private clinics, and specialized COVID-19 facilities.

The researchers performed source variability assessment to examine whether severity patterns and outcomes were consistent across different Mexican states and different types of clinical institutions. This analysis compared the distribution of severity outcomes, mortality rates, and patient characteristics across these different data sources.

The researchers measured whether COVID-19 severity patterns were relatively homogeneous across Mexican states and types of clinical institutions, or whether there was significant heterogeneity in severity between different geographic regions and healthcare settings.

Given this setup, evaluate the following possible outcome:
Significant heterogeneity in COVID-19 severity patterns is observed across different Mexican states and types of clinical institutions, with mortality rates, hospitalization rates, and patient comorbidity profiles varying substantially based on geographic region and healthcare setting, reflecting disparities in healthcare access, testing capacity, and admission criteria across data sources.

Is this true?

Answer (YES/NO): YES